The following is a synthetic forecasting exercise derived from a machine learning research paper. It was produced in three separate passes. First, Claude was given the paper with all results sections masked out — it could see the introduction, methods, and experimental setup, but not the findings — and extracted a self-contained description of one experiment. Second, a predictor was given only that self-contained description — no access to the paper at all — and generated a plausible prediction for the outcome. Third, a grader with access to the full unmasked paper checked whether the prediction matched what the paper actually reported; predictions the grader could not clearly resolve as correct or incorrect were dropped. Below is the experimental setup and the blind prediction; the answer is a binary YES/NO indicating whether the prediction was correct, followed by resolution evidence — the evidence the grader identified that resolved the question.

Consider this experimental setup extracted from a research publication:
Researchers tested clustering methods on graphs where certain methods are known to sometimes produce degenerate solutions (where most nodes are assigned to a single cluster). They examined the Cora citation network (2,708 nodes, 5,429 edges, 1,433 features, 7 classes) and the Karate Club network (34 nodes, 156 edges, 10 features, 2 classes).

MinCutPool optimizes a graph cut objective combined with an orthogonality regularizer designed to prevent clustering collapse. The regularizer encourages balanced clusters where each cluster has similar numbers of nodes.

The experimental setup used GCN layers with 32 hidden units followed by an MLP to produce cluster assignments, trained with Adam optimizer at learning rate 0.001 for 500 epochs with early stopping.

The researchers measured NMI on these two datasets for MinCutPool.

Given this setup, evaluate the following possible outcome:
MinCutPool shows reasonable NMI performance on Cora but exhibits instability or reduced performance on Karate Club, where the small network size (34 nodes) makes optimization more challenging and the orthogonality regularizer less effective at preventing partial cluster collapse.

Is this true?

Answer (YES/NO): NO